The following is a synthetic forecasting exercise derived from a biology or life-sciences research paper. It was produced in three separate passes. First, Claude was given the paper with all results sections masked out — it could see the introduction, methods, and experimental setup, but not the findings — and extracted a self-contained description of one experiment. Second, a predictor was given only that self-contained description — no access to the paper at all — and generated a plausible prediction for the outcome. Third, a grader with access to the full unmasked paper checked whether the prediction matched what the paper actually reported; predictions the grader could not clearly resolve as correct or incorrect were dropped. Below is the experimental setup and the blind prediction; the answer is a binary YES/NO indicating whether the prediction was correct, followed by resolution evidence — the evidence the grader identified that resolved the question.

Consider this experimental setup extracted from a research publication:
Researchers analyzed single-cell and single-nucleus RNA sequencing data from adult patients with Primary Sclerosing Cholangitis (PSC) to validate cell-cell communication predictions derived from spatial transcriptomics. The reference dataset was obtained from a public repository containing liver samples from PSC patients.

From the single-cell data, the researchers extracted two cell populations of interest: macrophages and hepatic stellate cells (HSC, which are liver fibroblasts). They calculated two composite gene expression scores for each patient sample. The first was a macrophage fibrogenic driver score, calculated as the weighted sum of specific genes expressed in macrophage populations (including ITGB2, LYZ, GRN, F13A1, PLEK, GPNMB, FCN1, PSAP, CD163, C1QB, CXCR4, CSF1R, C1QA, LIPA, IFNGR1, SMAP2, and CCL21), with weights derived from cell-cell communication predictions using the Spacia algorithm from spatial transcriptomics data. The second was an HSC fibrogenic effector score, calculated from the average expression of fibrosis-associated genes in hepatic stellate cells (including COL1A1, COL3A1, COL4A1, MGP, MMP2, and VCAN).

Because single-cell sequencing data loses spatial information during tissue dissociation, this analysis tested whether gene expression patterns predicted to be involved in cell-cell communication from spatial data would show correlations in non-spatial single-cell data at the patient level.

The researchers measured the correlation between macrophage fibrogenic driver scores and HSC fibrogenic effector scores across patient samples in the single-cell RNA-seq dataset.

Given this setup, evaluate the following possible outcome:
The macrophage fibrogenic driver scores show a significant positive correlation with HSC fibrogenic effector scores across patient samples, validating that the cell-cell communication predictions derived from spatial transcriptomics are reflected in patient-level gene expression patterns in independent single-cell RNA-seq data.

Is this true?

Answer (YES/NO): YES